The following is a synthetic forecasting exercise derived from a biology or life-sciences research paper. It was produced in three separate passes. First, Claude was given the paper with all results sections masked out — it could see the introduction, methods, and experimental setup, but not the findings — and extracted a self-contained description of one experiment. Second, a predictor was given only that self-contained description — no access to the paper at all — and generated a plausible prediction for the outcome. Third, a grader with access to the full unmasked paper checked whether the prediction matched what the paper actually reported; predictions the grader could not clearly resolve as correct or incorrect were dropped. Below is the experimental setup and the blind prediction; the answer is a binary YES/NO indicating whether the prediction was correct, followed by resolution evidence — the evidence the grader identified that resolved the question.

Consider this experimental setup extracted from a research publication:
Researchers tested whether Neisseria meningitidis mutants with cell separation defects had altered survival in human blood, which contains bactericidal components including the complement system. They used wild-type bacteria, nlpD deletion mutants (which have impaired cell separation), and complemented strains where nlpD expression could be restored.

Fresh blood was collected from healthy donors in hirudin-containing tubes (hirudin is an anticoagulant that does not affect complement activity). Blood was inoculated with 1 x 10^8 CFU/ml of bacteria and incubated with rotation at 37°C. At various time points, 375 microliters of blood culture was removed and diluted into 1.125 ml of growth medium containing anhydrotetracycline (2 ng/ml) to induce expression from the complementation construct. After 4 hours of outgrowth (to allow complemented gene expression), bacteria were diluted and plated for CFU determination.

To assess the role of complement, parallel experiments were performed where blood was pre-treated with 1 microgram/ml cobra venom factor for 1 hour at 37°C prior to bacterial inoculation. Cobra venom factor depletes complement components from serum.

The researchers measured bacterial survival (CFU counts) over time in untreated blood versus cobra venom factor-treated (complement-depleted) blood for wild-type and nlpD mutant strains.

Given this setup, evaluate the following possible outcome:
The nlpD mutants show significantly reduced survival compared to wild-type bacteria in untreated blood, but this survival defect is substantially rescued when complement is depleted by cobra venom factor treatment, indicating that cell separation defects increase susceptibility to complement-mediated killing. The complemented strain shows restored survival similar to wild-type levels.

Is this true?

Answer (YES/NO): NO